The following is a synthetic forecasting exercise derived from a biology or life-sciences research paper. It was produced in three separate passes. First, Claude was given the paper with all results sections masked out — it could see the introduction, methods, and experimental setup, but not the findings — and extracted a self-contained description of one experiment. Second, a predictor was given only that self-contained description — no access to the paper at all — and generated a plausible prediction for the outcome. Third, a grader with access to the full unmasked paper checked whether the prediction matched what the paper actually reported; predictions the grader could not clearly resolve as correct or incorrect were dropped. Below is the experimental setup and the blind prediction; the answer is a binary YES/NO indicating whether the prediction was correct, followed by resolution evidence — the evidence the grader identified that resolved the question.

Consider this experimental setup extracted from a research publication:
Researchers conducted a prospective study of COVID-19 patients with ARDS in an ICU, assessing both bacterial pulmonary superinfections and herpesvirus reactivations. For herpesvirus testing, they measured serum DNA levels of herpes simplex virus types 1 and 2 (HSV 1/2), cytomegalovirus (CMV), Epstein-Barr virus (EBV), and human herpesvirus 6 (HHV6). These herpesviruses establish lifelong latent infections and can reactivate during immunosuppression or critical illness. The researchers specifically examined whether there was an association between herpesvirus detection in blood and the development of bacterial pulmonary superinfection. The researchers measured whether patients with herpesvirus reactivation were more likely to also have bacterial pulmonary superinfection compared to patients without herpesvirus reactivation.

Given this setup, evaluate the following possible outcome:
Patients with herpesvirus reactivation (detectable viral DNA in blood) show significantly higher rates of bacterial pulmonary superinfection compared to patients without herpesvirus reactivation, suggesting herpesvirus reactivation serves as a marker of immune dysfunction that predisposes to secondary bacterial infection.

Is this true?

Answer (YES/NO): YES